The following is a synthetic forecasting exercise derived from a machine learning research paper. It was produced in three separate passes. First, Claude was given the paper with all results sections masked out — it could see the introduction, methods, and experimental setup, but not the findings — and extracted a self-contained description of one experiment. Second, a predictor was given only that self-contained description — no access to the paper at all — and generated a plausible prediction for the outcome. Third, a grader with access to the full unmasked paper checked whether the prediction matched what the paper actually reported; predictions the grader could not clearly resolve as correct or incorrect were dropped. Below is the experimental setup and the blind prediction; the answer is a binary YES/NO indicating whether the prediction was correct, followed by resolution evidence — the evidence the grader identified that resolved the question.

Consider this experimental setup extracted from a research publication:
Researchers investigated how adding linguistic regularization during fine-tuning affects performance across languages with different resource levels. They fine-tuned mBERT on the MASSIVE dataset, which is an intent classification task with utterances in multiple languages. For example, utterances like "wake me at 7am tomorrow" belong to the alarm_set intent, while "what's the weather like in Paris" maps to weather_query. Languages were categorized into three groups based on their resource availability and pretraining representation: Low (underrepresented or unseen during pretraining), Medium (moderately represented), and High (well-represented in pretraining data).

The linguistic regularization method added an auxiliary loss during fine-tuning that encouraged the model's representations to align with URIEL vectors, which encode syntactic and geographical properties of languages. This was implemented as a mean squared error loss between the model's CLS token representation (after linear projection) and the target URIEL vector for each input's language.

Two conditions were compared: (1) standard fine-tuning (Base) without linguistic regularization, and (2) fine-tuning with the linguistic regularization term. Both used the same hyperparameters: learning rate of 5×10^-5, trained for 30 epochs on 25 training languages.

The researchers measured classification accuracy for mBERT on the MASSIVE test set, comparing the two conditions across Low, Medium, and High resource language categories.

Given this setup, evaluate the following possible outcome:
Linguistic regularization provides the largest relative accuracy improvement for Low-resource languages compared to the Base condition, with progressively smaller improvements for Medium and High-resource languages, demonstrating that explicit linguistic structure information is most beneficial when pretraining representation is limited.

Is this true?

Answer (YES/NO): NO